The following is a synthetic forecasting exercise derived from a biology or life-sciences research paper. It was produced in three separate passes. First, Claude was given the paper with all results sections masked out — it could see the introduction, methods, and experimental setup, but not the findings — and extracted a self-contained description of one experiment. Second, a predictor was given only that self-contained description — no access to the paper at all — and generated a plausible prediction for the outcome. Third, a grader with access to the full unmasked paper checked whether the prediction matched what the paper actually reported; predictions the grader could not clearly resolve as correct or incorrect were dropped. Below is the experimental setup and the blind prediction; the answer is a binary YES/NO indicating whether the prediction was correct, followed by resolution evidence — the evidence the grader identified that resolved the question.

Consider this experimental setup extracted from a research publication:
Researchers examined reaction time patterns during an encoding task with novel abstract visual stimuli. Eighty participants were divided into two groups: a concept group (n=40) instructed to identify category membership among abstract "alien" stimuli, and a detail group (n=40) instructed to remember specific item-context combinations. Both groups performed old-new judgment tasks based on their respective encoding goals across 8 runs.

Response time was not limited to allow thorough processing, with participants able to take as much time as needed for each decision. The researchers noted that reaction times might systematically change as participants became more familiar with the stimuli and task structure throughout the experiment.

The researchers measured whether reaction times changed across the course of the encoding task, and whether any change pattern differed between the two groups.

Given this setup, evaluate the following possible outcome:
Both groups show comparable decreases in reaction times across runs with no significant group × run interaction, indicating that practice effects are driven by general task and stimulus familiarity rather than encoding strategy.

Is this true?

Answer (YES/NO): YES